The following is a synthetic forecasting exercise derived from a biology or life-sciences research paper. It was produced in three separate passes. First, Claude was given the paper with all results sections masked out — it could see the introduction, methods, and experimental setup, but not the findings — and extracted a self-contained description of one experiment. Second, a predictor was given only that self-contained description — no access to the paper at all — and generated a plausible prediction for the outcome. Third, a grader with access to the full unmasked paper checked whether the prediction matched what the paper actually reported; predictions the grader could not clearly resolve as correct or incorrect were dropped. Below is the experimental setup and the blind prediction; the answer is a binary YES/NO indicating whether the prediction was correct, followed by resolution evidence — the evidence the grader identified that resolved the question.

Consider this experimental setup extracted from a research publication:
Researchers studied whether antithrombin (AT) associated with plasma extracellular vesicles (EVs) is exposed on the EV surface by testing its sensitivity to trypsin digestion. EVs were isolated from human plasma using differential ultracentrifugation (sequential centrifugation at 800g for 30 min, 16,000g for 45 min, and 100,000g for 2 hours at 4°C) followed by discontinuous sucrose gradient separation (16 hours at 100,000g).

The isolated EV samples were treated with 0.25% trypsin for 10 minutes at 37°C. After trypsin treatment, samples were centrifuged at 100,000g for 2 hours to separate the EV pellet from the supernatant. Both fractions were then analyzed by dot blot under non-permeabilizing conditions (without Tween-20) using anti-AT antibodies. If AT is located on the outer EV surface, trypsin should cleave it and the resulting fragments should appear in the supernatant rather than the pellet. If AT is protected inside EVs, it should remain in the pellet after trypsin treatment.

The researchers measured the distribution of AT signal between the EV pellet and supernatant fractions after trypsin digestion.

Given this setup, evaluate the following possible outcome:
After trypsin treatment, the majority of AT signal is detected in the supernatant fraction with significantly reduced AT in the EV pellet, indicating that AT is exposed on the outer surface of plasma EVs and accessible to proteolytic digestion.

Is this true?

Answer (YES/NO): YES